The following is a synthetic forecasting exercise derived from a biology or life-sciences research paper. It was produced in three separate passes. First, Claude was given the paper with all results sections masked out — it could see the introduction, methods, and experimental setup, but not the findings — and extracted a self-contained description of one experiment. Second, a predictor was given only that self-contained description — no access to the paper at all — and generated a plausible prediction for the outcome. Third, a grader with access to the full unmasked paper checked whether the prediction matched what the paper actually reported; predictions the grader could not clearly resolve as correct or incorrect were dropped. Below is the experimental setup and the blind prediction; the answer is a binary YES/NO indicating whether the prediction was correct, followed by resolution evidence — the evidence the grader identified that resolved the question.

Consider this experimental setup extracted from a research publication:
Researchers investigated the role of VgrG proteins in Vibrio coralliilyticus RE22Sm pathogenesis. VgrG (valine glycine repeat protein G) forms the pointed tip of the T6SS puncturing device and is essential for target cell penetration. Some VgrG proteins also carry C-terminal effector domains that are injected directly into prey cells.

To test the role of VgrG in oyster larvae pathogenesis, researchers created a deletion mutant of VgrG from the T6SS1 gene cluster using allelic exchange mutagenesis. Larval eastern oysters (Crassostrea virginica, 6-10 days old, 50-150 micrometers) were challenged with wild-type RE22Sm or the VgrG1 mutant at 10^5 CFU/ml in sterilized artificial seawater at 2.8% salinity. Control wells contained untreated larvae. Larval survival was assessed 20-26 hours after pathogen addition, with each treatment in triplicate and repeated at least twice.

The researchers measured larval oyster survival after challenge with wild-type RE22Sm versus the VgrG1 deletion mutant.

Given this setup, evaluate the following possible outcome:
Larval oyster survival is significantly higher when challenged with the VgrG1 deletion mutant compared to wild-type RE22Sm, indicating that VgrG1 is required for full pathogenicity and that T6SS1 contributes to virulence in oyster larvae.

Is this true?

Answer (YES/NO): YES